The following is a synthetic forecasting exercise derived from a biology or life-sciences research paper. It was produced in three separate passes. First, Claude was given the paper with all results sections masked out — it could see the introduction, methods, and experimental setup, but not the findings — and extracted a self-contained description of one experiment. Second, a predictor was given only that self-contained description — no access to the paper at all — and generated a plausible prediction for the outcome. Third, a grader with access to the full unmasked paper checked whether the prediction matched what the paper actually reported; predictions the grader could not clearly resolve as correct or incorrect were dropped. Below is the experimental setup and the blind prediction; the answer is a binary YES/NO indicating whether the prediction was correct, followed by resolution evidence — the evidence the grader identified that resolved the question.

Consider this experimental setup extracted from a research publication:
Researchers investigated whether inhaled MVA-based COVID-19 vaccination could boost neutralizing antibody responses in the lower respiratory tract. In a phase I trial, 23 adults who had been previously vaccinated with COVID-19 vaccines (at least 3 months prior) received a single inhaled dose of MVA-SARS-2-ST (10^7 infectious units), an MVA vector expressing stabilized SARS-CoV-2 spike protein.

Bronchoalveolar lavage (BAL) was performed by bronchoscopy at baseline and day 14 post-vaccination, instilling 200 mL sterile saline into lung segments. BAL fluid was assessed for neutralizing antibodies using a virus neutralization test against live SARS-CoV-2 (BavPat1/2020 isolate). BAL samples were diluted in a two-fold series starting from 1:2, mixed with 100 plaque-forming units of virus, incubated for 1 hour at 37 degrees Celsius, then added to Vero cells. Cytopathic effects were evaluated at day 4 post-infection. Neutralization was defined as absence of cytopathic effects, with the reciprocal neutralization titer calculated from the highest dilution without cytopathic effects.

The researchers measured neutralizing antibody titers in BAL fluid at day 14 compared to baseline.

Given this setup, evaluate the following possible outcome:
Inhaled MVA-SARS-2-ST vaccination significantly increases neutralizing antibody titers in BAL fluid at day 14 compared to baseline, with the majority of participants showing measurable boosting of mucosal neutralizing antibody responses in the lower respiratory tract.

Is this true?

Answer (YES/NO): NO